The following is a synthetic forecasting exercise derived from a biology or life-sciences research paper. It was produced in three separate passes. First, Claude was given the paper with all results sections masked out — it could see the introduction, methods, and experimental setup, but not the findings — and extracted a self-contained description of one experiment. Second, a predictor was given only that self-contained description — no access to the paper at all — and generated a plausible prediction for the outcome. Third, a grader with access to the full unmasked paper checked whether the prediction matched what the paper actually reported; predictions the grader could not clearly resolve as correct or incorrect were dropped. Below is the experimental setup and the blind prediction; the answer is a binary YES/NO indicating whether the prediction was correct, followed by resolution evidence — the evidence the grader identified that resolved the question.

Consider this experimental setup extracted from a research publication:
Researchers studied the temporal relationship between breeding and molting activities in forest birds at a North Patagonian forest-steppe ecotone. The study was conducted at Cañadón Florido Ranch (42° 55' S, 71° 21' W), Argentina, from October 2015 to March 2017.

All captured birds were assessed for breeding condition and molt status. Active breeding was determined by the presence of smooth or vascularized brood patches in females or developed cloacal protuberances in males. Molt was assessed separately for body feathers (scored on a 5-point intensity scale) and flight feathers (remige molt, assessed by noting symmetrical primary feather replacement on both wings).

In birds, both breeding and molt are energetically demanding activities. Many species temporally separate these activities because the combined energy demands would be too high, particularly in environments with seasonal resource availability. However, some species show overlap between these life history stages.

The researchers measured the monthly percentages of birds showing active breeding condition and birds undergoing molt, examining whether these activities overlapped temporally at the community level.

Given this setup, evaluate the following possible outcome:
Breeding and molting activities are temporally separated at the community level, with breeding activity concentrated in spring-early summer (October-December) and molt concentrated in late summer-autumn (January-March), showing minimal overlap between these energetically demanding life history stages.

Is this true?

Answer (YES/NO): NO